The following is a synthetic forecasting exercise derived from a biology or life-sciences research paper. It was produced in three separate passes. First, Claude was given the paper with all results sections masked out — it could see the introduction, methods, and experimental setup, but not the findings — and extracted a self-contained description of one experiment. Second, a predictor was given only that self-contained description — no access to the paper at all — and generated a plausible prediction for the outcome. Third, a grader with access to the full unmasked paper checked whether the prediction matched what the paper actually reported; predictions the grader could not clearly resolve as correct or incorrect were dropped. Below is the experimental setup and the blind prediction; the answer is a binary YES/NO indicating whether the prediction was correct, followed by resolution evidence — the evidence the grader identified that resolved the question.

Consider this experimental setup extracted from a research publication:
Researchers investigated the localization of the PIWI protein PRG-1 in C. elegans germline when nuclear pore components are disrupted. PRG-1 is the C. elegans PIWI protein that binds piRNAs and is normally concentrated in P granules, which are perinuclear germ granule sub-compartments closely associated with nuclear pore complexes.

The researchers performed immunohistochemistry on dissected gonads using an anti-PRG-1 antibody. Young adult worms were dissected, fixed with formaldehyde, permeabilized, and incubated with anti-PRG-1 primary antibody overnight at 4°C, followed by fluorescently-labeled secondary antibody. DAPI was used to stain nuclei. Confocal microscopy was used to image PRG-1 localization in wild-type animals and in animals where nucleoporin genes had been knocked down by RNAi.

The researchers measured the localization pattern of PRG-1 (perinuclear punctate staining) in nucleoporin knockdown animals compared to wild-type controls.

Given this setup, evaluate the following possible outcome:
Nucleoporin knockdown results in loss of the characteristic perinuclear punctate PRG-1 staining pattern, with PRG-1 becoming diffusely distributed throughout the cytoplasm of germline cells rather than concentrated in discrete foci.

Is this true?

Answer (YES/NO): NO